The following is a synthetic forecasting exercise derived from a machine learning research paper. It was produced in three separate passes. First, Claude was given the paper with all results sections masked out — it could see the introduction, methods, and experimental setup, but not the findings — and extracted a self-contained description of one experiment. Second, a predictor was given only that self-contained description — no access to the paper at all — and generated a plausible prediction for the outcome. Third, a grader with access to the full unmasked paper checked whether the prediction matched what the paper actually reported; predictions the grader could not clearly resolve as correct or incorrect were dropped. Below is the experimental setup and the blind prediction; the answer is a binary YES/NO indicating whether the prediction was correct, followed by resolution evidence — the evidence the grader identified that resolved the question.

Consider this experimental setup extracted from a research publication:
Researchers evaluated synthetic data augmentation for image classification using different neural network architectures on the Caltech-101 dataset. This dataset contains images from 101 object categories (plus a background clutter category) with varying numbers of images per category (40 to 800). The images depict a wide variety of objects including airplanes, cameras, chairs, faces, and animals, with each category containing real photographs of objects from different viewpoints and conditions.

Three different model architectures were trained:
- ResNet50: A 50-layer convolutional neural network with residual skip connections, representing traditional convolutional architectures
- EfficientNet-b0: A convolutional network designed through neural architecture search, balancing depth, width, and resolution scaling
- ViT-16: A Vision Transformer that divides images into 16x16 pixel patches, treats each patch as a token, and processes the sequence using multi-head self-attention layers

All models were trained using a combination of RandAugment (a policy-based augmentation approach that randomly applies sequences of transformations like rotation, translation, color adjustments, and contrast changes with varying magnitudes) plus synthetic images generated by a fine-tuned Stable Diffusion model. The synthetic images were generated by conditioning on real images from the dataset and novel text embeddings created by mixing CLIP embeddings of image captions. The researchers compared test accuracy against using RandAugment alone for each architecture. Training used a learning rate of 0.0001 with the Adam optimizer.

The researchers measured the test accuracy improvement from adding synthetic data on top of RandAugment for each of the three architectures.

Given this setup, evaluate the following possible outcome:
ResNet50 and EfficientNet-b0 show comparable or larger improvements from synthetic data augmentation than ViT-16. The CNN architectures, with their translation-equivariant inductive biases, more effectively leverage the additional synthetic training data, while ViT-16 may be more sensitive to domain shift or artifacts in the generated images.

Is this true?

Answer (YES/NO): NO